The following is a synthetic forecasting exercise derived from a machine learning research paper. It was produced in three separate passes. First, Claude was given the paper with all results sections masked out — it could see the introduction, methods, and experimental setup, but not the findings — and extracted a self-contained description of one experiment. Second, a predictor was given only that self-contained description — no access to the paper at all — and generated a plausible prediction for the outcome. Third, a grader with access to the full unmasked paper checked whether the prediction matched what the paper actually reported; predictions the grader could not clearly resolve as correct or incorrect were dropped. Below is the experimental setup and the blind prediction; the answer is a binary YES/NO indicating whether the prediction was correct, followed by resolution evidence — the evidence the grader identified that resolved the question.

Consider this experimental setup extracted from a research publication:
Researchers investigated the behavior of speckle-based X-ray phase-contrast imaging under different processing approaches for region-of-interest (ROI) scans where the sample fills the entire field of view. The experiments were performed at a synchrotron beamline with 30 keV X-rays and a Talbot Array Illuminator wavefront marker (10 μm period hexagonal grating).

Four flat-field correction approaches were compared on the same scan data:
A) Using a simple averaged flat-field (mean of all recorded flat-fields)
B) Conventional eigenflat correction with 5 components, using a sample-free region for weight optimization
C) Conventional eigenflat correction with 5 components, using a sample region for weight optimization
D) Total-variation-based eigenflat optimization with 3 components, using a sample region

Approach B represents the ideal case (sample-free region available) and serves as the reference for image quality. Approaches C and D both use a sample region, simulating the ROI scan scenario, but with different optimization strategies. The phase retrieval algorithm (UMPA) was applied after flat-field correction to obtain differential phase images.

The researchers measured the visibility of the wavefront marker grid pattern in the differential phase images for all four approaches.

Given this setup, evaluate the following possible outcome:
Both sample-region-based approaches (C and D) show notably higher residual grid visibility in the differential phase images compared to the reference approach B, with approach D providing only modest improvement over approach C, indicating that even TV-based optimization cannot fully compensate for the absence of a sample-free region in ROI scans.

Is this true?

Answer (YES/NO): NO